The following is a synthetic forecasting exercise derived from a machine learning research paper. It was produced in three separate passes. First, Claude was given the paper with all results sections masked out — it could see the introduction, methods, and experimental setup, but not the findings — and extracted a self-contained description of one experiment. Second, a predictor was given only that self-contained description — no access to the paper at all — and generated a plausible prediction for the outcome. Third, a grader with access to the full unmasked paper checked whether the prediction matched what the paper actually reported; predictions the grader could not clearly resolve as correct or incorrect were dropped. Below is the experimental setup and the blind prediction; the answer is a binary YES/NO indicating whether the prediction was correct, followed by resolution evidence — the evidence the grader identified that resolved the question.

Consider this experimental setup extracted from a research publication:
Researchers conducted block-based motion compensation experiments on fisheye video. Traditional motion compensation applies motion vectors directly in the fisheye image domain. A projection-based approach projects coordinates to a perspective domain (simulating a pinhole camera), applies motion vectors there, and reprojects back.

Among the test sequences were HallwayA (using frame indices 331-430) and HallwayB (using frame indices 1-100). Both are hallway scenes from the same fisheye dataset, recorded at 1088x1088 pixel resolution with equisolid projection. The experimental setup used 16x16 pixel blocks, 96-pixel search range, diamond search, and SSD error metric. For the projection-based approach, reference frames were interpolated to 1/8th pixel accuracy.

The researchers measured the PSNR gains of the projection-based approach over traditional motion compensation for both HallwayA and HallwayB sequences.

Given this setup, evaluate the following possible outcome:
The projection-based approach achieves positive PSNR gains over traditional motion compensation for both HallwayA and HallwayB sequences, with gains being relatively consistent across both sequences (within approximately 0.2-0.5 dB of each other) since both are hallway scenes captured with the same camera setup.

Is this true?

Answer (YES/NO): NO